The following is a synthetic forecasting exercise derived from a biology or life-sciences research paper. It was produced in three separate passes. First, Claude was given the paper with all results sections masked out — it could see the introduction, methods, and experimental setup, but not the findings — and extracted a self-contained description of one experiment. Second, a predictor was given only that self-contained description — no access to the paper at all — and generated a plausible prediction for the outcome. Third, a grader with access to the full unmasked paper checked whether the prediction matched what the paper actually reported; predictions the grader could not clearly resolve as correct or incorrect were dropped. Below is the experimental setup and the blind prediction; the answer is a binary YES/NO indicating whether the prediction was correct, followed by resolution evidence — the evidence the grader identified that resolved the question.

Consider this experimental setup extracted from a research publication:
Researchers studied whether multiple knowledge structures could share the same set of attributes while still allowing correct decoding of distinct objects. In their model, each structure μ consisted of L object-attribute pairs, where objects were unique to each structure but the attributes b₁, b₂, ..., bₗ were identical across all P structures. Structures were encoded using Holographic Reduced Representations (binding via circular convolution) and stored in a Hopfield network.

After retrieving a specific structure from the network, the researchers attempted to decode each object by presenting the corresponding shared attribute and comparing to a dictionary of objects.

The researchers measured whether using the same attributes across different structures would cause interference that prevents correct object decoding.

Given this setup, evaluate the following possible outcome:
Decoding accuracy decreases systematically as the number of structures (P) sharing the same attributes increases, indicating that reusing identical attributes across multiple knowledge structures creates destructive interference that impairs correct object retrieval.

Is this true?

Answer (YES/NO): NO